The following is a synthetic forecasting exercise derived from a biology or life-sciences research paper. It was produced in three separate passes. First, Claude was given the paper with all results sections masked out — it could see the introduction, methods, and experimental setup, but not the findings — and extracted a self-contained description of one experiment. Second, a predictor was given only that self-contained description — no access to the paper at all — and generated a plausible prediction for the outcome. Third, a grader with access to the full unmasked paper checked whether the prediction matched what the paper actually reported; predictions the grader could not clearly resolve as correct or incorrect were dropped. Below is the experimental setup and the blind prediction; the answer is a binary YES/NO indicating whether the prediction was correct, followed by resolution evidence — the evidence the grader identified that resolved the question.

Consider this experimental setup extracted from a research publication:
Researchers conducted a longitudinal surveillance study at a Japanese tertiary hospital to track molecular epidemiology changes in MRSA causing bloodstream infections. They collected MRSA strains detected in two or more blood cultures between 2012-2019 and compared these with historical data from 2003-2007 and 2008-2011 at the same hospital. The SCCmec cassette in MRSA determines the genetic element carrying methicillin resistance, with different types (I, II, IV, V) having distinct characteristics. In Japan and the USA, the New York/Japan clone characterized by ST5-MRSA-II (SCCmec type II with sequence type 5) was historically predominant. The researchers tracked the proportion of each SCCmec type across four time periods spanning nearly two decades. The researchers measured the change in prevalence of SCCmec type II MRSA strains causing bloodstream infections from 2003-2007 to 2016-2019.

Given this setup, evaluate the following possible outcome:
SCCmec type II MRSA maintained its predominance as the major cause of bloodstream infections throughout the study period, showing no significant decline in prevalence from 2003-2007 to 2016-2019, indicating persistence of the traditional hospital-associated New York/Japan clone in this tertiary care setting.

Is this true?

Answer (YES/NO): NO